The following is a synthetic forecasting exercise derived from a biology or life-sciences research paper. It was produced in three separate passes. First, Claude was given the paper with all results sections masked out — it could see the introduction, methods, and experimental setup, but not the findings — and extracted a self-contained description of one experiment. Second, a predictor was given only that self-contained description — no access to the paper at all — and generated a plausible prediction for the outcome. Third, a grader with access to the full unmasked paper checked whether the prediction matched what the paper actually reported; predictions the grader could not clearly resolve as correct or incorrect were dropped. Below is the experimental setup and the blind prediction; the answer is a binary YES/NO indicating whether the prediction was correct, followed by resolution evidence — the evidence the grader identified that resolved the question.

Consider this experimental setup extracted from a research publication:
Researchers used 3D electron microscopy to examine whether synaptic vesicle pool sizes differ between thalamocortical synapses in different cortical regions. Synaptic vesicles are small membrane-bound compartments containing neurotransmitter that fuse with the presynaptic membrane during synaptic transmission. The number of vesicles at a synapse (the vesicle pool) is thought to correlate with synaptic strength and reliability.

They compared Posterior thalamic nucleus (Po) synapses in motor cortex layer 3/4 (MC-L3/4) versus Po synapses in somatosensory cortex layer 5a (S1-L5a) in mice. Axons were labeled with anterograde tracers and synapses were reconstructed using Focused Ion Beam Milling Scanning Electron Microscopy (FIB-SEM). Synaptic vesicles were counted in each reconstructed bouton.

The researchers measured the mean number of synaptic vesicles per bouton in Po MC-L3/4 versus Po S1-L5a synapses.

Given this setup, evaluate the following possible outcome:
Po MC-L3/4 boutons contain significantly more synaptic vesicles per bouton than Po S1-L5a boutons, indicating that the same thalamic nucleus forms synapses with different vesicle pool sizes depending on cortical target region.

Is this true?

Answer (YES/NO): YES